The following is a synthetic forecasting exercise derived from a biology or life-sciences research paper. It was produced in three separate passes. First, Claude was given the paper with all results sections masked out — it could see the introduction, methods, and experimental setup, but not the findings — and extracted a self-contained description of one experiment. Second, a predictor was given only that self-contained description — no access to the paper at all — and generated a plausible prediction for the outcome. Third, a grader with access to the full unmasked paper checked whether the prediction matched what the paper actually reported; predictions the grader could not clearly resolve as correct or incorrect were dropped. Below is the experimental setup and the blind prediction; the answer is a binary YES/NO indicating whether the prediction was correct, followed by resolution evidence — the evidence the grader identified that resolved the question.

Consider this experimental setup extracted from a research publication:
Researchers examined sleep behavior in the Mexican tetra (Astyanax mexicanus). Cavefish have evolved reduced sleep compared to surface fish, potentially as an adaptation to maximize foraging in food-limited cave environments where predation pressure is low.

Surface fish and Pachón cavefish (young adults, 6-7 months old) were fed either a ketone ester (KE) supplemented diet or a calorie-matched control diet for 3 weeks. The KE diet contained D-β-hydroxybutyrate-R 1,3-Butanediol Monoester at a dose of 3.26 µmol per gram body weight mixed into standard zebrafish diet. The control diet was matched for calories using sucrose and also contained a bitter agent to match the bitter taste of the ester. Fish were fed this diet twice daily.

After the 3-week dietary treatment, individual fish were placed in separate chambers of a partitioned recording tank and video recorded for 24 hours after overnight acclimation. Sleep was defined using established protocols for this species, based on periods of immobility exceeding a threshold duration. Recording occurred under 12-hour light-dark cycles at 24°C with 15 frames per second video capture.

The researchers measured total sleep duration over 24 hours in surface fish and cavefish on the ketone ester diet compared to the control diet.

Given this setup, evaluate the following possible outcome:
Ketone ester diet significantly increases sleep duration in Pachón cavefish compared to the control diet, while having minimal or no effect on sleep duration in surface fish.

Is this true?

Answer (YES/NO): NO